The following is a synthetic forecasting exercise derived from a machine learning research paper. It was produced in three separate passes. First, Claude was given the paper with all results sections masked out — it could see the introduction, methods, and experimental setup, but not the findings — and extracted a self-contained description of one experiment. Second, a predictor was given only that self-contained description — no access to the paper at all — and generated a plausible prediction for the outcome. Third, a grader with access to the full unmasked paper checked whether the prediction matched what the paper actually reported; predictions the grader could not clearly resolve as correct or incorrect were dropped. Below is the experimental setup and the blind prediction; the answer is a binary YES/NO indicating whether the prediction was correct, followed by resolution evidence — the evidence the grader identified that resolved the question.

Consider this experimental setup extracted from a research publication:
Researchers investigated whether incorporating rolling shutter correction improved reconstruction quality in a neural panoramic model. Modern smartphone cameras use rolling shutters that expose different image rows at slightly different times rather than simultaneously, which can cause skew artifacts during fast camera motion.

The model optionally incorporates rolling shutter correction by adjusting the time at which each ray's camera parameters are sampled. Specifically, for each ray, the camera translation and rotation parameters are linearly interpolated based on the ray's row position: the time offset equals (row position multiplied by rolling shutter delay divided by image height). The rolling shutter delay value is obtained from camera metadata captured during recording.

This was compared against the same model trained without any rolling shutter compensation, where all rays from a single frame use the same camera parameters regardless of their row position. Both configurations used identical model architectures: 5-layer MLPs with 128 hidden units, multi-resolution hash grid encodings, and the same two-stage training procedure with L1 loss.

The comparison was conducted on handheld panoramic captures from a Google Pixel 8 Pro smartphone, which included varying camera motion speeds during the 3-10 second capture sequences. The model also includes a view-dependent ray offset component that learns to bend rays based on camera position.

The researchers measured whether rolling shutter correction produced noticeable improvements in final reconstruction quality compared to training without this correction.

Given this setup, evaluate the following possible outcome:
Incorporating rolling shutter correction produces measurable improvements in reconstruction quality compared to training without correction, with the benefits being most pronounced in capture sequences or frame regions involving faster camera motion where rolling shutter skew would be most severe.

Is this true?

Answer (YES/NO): NO